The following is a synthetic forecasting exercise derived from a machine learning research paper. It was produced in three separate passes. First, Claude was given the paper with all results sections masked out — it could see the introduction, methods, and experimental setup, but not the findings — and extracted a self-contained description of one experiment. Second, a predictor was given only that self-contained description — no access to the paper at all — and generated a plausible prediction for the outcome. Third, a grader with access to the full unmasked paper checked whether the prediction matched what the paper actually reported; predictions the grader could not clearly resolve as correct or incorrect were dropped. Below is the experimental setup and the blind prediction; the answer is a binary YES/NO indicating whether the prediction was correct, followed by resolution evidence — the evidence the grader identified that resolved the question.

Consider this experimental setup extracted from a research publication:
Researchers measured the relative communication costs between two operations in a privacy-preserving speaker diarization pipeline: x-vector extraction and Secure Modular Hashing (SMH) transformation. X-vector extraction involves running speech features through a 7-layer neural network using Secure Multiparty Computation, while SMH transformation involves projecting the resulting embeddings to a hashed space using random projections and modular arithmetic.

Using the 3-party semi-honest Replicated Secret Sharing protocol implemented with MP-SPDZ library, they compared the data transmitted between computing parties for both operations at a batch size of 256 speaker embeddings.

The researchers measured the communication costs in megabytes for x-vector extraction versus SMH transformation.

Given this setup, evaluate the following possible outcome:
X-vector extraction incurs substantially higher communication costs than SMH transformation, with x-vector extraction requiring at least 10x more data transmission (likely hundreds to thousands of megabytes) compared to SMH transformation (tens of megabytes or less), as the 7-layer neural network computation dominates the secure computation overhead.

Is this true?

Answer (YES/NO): YES